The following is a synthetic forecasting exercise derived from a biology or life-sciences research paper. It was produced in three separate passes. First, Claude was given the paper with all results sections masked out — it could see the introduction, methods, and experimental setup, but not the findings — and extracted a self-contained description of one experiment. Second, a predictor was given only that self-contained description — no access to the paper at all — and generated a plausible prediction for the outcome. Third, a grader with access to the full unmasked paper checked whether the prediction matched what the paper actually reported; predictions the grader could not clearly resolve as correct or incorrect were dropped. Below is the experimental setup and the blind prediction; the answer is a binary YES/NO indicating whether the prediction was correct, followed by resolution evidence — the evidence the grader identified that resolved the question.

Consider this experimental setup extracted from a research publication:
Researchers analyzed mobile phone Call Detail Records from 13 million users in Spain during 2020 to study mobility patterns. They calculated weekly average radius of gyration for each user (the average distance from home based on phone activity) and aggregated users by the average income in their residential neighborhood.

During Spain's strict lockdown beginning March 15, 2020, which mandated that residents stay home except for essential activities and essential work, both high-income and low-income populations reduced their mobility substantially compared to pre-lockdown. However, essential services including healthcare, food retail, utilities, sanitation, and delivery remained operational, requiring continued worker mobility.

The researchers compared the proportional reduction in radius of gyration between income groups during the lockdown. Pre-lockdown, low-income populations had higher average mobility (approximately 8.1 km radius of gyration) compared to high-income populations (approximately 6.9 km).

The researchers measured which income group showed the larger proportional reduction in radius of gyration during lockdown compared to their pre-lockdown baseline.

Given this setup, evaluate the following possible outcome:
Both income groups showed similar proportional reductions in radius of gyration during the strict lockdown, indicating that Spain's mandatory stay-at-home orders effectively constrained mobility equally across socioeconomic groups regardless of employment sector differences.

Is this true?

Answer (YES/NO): NO